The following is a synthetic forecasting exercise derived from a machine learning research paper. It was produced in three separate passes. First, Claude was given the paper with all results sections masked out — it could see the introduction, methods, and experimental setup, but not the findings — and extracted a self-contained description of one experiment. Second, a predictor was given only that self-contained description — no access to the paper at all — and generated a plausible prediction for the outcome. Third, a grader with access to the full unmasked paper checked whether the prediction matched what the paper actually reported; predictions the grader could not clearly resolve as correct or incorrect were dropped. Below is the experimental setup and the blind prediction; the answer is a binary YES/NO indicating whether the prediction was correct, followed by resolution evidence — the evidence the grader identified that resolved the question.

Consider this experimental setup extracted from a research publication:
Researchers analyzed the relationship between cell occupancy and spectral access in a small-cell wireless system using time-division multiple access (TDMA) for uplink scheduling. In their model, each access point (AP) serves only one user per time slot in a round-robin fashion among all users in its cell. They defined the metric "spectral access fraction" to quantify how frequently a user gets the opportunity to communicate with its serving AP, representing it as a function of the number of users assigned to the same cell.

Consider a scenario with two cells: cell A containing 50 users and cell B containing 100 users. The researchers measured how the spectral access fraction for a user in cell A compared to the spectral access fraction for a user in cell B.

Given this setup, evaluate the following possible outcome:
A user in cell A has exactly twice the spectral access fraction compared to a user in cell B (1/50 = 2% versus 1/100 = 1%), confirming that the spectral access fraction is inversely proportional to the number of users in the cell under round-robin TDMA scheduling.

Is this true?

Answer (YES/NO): YES